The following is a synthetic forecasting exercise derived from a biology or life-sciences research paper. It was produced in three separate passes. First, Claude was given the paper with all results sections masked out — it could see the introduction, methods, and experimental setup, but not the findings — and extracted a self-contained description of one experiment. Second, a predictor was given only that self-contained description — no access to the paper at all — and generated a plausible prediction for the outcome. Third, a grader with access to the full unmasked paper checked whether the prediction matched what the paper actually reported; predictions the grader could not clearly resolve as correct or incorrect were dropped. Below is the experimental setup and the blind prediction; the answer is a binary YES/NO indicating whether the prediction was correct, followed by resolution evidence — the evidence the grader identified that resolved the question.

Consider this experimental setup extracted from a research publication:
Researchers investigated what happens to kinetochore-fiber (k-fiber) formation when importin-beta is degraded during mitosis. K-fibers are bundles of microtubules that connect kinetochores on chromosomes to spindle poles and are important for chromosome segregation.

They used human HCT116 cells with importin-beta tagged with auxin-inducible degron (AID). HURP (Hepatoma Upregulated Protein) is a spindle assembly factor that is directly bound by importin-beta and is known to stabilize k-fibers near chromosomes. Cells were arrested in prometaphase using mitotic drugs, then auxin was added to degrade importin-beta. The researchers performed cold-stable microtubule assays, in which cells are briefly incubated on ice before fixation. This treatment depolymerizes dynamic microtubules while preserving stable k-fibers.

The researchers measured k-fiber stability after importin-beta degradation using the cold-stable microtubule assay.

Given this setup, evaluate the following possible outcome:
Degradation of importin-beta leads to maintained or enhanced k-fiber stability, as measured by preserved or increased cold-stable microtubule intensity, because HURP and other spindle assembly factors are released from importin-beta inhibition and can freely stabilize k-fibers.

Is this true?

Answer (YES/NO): YES